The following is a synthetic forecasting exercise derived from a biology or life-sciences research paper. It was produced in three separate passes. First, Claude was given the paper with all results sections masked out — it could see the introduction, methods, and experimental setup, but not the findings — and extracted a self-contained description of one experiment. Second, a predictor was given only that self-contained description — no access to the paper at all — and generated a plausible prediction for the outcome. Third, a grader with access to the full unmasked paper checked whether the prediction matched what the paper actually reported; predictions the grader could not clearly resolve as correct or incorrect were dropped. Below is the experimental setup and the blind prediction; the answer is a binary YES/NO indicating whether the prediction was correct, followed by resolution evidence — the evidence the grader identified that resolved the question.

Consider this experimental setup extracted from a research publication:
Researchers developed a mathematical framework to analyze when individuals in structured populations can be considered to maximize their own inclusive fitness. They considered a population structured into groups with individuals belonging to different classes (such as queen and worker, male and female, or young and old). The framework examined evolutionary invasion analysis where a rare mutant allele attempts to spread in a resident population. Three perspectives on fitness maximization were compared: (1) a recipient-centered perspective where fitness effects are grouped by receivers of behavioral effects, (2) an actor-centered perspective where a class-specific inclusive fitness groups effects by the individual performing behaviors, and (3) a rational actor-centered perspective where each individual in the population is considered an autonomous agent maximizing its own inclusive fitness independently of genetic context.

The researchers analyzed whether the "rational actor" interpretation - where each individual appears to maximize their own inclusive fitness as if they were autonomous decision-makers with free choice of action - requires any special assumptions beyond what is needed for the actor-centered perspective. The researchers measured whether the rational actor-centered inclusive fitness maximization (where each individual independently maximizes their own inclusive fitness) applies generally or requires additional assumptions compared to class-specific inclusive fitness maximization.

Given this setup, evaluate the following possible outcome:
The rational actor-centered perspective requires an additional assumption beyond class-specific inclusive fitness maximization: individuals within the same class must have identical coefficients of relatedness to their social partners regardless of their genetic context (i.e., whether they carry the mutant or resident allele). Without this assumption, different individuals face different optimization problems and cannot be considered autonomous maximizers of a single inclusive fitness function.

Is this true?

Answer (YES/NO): NO